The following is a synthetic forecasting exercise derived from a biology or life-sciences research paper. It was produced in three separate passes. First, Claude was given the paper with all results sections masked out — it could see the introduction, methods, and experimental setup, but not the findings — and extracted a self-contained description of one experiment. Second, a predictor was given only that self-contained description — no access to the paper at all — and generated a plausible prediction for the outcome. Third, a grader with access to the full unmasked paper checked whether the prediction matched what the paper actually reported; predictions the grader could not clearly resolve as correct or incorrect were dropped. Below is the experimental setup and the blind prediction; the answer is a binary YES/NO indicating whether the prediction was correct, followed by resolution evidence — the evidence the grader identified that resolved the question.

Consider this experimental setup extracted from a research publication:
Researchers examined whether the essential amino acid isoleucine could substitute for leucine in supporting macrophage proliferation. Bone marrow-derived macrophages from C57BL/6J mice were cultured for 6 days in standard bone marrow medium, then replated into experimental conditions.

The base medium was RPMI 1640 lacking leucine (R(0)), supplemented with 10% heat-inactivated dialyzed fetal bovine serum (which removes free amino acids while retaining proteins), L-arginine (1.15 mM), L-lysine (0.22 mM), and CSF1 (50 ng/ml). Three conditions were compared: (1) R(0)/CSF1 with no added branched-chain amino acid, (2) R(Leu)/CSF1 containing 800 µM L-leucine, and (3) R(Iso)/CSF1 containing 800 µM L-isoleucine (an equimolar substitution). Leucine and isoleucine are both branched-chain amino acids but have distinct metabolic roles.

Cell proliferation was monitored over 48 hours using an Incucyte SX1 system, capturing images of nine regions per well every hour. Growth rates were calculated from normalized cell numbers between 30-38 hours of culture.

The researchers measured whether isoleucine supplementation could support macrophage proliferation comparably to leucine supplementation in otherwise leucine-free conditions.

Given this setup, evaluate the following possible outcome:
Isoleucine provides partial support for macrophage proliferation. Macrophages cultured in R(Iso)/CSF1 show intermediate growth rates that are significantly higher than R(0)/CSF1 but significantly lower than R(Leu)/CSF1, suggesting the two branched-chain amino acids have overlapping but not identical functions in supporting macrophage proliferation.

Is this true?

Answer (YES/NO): NO